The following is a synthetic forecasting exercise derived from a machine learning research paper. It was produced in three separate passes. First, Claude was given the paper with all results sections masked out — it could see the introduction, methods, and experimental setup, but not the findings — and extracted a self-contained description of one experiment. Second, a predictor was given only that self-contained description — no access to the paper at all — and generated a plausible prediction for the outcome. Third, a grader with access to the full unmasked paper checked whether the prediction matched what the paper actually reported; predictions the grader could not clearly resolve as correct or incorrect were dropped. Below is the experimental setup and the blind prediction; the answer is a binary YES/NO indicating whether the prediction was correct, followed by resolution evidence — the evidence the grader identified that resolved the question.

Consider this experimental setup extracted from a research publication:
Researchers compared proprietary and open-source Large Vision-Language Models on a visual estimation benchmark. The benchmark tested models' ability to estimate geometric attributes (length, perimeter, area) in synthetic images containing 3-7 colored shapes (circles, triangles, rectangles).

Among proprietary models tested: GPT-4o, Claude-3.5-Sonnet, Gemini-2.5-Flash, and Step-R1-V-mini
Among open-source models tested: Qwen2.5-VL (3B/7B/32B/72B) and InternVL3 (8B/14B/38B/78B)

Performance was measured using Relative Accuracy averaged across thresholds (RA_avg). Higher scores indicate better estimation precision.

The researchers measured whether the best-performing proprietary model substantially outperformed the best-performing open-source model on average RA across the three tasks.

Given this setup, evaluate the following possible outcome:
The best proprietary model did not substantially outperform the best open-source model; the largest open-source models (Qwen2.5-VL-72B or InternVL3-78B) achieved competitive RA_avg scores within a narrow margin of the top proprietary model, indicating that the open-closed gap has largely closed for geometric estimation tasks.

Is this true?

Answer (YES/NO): NO